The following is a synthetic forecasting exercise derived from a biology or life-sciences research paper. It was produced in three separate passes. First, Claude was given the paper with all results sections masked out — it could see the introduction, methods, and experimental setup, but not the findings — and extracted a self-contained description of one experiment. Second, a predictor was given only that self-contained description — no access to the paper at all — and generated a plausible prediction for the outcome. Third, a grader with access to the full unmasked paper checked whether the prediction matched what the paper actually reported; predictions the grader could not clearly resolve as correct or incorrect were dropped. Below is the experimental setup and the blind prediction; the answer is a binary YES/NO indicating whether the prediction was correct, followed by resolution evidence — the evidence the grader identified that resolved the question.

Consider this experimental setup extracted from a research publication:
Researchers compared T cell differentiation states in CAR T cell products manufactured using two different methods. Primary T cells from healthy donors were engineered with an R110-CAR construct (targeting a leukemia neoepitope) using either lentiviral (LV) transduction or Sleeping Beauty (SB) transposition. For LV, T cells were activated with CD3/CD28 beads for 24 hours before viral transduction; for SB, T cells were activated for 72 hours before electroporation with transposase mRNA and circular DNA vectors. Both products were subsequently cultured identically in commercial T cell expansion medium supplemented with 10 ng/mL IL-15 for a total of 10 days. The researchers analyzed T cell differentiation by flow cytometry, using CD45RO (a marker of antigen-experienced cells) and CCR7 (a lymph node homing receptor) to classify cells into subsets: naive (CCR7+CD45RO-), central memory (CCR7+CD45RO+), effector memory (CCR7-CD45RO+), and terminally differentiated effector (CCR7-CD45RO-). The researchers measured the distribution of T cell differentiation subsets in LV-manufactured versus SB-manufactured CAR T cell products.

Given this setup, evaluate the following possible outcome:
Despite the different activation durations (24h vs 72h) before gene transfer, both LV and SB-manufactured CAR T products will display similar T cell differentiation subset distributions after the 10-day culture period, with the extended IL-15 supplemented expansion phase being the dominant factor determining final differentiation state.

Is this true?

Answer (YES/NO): NO